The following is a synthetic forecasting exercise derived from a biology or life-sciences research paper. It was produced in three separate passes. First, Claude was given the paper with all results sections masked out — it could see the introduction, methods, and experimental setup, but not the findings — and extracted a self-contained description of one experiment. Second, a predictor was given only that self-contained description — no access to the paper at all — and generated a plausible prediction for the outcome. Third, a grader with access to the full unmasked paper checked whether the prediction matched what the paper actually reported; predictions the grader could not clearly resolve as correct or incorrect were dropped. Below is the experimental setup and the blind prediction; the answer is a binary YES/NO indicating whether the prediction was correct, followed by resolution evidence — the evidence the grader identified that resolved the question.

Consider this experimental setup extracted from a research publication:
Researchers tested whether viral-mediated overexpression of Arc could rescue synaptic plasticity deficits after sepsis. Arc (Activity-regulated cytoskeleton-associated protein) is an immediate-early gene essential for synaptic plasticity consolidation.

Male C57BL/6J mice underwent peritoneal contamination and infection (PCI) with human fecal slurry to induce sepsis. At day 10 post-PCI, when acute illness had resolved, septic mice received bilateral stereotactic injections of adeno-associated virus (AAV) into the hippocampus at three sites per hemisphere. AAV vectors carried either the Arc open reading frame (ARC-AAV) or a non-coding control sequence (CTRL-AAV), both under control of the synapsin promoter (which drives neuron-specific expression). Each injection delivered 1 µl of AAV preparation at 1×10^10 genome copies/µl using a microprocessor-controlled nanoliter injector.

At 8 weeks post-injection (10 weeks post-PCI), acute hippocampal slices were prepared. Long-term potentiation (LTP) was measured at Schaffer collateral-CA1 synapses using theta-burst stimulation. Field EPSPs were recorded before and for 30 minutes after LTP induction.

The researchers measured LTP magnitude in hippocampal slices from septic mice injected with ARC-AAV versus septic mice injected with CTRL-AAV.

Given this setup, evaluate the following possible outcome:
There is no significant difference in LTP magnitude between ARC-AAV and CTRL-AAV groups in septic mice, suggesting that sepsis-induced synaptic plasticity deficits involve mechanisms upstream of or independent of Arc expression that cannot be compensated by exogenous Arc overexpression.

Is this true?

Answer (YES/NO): NO